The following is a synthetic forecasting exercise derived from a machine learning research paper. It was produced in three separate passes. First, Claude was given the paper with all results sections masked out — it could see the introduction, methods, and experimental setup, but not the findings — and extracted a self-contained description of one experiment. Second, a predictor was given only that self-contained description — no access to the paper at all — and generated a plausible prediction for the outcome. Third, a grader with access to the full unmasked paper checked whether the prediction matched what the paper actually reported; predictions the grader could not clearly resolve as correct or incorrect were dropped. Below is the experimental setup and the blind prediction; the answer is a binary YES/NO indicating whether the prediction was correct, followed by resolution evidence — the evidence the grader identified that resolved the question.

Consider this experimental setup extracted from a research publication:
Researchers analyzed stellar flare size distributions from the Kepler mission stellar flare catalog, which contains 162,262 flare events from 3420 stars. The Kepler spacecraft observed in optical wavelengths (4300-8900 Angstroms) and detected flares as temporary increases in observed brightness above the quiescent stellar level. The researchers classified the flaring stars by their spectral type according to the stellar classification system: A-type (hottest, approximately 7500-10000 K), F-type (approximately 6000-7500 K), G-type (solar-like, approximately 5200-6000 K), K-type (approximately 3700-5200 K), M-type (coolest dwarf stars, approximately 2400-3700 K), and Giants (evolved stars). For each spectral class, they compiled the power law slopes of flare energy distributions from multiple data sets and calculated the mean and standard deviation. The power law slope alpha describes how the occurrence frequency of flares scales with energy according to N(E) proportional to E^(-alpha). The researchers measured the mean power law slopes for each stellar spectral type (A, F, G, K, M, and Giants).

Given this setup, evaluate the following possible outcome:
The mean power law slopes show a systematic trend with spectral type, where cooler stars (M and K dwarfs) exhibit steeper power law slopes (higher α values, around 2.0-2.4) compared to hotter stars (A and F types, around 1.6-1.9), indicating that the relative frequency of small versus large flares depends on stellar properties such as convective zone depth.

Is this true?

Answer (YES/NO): NO